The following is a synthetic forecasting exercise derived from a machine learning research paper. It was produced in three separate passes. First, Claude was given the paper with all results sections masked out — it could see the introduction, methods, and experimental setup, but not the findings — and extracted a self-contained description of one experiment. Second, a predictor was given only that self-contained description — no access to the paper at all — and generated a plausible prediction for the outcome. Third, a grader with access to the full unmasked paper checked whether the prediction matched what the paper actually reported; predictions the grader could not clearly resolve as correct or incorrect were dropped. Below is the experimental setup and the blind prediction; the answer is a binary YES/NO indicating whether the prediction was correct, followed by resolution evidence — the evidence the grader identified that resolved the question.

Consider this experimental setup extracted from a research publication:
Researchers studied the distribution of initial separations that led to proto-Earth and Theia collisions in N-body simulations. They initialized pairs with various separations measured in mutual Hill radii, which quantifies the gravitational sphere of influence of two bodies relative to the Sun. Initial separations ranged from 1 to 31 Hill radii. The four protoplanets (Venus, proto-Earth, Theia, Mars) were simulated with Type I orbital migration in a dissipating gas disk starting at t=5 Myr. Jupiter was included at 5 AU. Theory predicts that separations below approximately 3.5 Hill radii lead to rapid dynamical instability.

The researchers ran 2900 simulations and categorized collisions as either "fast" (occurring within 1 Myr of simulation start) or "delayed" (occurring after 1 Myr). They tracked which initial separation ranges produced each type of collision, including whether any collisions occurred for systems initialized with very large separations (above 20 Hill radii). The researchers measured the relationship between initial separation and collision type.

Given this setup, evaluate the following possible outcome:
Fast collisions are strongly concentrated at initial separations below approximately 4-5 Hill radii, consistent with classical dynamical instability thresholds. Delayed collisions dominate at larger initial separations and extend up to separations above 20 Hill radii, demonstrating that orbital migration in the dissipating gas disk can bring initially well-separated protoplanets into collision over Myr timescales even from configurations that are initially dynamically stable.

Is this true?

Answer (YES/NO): NO